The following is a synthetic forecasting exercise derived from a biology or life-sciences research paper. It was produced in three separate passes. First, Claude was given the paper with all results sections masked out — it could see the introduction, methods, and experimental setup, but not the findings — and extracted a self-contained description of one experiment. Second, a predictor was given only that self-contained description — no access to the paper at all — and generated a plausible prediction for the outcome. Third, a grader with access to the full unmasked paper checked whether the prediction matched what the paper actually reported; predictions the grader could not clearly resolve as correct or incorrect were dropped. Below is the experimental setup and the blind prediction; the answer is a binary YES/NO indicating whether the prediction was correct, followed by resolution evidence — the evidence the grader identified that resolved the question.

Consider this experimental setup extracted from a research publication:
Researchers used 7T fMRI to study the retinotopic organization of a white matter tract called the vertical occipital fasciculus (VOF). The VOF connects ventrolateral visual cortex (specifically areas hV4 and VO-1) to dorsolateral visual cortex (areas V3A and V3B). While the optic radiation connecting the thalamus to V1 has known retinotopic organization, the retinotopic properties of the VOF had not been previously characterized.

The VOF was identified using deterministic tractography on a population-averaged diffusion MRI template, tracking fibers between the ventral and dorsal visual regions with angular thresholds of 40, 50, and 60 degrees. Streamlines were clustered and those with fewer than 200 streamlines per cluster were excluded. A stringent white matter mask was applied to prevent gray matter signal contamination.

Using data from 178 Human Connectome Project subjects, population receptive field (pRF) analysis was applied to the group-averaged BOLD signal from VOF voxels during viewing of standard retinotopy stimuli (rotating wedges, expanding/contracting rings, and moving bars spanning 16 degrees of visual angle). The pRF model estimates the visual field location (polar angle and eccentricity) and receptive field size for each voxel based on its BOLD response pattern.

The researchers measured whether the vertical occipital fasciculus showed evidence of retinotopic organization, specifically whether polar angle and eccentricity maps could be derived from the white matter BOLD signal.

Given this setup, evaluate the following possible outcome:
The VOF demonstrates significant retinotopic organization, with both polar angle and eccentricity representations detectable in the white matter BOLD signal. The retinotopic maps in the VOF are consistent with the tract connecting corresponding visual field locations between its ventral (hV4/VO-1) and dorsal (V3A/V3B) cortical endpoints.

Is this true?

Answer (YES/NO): NO